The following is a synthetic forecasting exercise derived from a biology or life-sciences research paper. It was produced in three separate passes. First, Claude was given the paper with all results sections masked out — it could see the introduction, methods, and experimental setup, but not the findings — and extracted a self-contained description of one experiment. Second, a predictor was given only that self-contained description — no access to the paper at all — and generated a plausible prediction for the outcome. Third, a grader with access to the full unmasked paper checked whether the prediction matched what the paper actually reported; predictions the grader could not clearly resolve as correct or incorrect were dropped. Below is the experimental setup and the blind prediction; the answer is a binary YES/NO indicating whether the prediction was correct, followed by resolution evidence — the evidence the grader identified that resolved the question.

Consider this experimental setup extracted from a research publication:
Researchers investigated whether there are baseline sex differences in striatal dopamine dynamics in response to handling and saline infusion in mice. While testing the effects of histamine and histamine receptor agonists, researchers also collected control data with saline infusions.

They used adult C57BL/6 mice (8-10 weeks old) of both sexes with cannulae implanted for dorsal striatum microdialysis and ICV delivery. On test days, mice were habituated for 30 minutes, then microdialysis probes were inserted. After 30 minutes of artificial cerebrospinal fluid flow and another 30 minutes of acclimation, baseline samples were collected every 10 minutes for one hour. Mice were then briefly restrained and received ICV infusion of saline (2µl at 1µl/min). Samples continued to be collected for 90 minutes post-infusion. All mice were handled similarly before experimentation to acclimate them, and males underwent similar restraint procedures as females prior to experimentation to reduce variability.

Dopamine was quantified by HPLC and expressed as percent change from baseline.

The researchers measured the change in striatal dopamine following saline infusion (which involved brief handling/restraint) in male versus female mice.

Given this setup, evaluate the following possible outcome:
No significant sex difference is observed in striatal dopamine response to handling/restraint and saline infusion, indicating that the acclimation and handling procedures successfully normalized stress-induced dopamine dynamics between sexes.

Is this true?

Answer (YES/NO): NO